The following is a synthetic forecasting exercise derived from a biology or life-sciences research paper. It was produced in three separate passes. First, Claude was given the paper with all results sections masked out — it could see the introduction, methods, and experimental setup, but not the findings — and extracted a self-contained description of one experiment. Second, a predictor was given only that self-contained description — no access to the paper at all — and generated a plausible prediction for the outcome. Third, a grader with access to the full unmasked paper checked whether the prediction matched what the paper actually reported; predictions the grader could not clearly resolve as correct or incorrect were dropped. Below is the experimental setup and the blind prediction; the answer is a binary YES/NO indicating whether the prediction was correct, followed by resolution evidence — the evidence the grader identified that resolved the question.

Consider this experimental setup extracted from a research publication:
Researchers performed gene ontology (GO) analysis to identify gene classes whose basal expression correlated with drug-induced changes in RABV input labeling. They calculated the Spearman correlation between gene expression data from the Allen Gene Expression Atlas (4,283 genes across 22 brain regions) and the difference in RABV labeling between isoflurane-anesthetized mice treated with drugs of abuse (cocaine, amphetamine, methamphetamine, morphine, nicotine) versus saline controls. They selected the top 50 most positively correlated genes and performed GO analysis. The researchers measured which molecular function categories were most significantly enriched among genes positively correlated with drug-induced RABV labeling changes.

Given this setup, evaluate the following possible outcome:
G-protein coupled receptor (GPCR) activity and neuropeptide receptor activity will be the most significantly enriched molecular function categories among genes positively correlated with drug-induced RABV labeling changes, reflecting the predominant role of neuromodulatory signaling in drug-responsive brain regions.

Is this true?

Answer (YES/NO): NO